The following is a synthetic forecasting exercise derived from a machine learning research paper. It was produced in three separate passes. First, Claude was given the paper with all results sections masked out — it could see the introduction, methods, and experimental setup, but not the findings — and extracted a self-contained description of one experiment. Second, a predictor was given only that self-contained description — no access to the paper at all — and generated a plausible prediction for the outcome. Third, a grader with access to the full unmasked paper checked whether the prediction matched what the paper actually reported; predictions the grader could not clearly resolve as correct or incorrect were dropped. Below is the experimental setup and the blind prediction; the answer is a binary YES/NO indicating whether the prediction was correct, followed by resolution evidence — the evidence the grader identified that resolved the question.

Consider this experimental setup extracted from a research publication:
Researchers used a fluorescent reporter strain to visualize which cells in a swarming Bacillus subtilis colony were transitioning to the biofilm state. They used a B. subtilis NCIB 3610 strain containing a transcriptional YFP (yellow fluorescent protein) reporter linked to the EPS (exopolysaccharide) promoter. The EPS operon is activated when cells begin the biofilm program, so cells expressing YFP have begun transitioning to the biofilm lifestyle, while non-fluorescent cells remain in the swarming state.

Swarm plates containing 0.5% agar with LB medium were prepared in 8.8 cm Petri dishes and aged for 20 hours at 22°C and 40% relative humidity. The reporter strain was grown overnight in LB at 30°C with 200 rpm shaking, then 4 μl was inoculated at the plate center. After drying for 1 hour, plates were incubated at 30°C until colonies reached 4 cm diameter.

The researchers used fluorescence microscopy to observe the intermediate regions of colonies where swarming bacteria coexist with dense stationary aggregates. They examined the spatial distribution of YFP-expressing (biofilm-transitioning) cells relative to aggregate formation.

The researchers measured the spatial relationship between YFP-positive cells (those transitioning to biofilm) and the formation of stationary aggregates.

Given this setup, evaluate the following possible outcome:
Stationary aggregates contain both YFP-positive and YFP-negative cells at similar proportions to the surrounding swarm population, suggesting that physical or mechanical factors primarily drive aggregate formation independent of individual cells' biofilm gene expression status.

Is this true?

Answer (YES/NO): NO